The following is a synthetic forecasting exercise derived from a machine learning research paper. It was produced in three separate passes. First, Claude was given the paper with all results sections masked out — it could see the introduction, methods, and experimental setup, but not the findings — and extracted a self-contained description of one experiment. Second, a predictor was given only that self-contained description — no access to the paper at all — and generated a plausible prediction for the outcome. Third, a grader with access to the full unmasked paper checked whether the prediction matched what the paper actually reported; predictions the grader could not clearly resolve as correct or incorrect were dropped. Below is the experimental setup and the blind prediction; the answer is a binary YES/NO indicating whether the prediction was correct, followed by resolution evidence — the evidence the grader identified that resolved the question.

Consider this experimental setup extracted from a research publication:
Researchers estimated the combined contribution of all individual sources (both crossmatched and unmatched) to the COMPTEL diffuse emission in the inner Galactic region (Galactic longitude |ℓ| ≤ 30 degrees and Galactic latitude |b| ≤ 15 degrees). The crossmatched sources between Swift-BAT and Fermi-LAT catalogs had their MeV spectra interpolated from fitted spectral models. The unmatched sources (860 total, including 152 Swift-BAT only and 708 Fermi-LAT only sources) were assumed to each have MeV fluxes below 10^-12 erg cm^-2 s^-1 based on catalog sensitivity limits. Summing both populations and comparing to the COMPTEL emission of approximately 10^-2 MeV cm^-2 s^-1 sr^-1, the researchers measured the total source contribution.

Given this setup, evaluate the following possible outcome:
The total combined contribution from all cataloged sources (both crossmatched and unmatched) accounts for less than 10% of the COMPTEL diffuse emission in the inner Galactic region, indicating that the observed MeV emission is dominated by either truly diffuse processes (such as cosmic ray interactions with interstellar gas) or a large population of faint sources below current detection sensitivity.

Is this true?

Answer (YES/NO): NO